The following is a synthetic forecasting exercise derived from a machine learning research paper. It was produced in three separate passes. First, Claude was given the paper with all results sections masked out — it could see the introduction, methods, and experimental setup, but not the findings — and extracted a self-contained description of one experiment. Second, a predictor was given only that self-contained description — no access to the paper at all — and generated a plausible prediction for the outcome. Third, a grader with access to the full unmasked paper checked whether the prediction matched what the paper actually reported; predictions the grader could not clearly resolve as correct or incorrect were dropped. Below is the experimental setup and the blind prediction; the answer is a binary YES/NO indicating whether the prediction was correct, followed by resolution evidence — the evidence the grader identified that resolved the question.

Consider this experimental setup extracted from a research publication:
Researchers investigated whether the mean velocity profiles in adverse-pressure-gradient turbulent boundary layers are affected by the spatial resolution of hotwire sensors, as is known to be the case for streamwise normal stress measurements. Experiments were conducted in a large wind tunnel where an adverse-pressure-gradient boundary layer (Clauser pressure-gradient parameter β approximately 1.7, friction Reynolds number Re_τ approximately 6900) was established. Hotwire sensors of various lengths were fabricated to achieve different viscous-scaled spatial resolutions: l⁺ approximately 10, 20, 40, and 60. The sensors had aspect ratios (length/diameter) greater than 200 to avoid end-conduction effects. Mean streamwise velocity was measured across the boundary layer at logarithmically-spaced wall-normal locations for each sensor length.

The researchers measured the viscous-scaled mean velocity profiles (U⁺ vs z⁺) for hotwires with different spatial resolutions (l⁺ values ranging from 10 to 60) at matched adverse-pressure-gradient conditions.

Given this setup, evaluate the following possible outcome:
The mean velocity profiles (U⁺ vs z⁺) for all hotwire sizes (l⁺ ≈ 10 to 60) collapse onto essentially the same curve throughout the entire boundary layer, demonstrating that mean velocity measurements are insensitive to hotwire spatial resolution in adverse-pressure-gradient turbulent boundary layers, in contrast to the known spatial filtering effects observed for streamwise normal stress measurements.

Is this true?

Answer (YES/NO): YES